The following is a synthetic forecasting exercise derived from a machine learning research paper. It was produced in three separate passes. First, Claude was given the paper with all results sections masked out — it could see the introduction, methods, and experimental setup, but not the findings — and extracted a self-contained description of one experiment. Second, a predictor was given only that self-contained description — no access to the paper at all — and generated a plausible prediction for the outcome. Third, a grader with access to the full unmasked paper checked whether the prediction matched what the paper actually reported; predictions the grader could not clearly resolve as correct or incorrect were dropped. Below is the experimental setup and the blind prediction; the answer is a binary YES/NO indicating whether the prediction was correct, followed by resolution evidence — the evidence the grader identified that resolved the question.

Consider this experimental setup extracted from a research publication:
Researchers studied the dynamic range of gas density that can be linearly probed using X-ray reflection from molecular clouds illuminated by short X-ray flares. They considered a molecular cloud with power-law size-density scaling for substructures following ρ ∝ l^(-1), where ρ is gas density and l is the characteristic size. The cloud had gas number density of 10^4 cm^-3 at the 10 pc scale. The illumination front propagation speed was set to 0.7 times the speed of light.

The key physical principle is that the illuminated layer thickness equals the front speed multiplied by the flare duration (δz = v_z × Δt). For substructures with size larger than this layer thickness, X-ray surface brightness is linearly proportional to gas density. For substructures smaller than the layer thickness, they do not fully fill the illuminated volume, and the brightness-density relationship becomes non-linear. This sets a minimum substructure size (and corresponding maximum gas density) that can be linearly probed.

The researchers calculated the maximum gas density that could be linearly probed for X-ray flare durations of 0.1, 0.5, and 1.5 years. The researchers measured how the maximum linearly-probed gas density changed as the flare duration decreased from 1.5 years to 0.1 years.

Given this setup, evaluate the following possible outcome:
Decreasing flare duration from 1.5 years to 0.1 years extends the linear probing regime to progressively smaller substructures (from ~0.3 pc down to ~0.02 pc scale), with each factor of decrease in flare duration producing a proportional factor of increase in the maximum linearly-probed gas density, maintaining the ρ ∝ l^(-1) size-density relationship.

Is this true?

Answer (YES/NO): YES